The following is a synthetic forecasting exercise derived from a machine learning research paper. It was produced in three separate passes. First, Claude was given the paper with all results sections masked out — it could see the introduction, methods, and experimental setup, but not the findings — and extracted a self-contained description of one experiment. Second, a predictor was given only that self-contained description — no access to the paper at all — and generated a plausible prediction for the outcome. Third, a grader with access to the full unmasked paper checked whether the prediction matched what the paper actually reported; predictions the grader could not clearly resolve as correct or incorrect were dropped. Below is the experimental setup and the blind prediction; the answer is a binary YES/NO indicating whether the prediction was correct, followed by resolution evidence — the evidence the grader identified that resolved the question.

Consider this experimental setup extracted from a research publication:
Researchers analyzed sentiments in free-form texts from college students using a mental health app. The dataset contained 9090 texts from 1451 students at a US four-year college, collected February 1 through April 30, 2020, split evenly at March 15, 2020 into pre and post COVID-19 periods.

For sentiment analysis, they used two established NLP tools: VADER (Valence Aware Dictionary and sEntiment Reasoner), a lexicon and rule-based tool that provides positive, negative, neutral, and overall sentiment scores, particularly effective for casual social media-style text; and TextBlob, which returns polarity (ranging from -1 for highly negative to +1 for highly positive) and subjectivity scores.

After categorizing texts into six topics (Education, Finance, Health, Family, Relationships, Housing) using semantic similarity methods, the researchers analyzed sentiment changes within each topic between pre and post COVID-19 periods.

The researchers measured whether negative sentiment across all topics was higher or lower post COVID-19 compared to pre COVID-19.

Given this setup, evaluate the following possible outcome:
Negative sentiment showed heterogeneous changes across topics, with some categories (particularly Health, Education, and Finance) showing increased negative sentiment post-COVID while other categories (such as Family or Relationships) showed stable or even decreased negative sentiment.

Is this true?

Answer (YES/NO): NO